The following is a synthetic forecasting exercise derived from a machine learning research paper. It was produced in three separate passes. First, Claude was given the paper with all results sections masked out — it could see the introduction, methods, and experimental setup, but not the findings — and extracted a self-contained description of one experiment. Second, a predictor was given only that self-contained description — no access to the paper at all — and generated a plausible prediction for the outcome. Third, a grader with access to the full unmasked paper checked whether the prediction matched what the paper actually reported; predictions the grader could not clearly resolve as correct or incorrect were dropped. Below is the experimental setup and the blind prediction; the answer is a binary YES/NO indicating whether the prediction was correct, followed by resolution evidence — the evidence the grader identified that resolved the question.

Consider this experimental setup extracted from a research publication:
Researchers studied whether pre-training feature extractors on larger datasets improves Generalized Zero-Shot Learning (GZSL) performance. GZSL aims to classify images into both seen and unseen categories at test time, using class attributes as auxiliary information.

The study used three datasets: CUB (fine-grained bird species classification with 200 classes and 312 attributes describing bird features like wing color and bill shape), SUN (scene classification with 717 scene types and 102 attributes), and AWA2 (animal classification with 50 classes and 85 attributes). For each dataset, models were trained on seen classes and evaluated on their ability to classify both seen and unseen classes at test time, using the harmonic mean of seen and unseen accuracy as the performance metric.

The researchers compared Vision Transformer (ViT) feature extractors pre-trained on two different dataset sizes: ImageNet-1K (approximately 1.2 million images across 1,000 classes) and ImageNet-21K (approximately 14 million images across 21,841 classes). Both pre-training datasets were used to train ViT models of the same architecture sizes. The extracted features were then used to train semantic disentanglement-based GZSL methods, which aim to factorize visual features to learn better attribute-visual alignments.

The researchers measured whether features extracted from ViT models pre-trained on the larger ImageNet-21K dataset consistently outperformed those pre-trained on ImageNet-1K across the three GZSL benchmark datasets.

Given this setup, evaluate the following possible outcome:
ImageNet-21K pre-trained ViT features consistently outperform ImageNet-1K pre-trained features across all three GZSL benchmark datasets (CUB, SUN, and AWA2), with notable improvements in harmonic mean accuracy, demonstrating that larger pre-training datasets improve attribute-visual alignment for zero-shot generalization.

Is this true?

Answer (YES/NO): NO